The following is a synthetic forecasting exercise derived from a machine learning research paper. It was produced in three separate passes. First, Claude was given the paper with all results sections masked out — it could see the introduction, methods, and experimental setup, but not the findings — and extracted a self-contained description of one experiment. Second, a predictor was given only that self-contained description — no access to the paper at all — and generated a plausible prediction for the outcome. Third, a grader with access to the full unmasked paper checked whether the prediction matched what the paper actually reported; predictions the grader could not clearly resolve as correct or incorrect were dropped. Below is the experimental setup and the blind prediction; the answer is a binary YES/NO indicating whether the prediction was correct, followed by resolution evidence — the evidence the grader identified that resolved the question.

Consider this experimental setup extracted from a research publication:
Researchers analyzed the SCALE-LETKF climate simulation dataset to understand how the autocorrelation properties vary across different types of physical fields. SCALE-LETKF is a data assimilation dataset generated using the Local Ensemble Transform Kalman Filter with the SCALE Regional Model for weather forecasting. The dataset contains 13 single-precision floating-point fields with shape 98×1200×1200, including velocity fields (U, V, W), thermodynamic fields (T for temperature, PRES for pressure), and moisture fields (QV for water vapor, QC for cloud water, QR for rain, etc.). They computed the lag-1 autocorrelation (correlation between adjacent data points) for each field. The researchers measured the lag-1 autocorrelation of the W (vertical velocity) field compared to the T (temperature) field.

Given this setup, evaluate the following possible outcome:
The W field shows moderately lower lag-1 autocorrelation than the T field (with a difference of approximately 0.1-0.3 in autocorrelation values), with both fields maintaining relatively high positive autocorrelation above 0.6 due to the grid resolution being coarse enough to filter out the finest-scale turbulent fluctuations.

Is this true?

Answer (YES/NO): NO